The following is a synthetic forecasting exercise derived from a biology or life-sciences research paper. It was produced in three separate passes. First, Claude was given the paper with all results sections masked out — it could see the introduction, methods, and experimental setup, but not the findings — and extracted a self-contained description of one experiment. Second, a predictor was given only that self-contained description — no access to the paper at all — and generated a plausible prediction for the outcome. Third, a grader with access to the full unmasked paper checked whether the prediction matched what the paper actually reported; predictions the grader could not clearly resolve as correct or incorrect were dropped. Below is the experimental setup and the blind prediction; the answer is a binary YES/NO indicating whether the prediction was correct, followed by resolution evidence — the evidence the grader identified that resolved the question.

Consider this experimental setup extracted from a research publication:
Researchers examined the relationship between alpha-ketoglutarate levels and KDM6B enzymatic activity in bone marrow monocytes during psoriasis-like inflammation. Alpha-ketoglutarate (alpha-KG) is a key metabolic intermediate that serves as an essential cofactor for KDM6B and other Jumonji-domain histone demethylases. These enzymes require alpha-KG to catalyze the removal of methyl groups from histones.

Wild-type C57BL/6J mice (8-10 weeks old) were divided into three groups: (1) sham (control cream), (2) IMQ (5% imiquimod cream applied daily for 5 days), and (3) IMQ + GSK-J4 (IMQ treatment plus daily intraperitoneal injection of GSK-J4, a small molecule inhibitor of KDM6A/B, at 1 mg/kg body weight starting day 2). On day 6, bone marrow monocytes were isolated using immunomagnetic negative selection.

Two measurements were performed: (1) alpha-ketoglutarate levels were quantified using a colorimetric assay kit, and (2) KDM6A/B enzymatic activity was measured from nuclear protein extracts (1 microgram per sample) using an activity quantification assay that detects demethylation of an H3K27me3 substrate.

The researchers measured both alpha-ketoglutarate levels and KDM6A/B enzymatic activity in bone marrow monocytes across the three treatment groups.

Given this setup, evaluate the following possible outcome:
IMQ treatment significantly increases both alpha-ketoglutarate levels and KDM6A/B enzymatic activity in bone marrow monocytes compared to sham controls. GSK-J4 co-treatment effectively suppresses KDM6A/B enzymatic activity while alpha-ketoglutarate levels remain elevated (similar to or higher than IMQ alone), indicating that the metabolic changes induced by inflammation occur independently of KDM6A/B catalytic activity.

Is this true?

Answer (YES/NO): NO